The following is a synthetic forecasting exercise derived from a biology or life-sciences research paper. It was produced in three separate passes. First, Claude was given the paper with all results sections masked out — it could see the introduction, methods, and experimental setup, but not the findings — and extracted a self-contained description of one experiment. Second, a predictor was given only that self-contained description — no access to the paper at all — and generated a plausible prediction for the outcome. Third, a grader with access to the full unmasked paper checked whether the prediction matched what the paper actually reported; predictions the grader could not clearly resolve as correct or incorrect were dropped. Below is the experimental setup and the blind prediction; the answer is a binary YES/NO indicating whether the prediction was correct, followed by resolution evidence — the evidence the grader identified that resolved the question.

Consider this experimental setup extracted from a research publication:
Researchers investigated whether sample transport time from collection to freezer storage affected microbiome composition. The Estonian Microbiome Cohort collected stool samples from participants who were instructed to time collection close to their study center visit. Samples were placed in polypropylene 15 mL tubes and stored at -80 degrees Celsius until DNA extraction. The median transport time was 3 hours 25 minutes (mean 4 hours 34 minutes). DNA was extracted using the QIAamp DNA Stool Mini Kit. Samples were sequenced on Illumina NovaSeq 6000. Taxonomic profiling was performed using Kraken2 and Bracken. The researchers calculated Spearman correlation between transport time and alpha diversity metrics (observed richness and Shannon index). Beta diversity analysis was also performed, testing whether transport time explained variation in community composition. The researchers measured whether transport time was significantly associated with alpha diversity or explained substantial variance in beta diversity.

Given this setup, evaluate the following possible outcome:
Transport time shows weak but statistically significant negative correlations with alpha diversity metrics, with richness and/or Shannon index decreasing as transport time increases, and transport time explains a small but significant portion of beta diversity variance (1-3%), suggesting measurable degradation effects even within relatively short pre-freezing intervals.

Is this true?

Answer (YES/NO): NO